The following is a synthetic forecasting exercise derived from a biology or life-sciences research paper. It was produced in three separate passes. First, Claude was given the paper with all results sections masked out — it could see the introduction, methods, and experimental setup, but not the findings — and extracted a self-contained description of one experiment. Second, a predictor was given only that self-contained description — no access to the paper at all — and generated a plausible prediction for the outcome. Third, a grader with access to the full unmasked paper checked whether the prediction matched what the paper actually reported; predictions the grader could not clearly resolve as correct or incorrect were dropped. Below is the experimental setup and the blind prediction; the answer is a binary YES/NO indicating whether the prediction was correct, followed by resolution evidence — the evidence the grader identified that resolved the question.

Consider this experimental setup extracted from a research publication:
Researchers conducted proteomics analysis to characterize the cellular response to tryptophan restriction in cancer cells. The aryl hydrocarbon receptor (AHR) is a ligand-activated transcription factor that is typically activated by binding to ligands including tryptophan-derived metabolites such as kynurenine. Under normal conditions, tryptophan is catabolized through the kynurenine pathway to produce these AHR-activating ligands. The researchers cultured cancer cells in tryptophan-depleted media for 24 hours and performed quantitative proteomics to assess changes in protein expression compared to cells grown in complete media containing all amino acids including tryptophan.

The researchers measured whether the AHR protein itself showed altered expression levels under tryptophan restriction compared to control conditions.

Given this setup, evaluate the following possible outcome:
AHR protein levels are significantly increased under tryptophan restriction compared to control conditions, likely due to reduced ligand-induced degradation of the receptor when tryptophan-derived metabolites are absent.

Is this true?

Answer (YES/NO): NO